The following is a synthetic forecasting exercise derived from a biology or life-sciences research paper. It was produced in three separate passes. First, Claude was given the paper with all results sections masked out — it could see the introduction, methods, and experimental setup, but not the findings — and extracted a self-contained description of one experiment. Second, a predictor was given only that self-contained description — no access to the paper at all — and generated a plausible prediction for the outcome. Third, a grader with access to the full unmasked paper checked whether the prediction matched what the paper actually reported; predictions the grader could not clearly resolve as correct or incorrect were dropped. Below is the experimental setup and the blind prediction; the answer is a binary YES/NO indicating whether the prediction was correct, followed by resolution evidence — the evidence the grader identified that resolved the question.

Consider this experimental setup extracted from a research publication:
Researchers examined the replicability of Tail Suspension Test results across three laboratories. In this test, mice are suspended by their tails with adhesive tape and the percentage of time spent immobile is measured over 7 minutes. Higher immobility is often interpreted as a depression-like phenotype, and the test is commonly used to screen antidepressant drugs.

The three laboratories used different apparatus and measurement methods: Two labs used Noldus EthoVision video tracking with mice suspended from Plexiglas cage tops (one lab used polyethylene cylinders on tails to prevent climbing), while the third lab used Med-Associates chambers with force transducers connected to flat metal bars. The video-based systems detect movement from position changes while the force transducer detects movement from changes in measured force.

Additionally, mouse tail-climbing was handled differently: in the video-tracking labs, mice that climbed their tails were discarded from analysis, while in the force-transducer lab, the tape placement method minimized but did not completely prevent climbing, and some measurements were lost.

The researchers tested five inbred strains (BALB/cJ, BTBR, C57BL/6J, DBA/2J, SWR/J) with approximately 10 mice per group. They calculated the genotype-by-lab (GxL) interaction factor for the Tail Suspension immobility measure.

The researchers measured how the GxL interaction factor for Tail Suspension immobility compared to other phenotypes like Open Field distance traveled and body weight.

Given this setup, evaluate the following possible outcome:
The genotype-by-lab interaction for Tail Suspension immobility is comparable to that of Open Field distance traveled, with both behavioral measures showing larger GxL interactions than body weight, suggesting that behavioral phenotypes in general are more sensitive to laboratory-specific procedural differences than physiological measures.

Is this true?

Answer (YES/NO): NO